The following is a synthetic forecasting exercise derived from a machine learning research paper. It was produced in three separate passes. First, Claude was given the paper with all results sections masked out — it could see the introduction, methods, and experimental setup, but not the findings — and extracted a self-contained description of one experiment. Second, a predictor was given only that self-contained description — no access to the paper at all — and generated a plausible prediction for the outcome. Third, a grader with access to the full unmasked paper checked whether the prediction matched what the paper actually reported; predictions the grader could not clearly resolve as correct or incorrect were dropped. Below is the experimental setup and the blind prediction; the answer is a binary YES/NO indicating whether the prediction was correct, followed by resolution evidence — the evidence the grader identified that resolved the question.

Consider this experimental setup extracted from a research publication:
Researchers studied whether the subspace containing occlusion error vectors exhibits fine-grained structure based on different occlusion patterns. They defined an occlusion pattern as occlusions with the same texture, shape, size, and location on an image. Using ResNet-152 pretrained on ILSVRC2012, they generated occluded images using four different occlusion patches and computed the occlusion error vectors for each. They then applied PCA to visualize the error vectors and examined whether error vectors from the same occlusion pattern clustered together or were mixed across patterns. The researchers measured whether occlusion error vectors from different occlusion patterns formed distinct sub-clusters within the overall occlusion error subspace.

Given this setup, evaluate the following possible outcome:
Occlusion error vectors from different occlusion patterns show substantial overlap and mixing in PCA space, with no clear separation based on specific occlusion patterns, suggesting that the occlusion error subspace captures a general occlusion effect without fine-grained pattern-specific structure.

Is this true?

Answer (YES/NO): NO